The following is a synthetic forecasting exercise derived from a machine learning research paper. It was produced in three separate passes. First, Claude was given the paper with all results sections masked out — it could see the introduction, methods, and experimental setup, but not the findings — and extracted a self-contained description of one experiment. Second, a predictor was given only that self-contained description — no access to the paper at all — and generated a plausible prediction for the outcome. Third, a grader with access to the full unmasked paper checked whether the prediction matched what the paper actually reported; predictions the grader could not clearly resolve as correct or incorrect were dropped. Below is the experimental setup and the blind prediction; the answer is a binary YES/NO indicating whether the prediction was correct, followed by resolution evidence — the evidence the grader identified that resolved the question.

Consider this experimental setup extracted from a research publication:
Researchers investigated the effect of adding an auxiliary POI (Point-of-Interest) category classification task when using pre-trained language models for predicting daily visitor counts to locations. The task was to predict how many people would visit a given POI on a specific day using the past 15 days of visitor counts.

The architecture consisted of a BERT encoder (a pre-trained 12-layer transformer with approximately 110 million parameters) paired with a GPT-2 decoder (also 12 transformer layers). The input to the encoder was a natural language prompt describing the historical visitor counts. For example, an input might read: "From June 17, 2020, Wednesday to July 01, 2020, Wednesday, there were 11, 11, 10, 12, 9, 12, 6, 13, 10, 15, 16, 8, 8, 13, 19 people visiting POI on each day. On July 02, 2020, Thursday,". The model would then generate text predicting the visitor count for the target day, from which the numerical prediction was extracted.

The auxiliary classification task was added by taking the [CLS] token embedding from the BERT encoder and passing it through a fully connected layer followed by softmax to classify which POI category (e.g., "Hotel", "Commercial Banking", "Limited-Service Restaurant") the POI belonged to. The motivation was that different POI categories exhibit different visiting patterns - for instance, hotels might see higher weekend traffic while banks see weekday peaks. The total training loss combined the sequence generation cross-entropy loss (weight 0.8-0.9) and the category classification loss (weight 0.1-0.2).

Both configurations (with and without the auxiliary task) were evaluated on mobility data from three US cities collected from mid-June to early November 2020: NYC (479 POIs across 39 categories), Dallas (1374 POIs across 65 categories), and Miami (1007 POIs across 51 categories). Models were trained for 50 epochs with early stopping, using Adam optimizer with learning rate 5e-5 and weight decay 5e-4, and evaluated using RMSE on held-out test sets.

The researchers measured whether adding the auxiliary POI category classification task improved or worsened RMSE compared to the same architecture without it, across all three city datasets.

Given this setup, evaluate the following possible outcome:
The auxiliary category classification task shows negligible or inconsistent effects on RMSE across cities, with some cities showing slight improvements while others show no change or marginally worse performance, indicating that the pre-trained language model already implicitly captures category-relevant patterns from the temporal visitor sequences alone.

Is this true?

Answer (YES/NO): NO